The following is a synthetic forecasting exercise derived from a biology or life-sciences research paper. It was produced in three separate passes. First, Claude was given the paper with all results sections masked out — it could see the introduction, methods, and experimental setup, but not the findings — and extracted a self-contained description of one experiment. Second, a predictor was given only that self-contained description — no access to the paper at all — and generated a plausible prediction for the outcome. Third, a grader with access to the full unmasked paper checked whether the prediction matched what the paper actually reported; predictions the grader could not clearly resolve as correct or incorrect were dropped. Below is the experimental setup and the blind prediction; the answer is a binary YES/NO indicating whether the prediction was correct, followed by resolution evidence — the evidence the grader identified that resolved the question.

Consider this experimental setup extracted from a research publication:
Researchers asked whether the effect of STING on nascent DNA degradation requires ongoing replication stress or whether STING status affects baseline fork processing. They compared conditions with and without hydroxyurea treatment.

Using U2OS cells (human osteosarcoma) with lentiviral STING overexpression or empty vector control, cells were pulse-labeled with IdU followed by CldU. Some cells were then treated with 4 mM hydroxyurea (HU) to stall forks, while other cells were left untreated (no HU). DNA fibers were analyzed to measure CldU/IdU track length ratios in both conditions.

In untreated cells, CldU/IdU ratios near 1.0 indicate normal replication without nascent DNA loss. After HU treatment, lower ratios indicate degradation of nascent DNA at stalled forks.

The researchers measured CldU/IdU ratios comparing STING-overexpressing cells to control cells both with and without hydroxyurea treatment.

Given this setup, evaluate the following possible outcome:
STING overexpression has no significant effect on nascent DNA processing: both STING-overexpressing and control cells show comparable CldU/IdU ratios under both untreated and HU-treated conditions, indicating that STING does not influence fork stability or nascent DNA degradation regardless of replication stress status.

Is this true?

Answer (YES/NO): NO